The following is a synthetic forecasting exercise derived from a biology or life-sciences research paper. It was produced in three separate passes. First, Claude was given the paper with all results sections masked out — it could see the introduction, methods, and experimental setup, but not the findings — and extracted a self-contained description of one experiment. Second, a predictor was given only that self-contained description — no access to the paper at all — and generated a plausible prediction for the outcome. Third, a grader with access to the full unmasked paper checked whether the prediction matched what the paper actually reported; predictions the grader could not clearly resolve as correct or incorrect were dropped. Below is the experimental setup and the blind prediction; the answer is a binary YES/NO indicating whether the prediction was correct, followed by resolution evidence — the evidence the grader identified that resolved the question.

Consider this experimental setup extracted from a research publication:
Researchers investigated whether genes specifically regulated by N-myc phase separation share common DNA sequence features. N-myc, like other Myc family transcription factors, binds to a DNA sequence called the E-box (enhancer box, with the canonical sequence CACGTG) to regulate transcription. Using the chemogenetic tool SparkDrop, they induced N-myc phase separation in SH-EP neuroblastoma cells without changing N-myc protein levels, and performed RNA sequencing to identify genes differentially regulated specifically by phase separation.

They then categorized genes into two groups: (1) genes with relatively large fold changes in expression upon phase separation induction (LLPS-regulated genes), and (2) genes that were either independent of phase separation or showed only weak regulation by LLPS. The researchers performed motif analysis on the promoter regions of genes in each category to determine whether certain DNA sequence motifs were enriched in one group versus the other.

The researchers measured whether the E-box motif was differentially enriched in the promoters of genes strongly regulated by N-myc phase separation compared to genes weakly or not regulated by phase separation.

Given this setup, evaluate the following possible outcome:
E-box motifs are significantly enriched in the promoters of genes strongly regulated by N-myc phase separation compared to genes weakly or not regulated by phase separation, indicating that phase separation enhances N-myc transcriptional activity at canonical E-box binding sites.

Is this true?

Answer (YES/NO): YES